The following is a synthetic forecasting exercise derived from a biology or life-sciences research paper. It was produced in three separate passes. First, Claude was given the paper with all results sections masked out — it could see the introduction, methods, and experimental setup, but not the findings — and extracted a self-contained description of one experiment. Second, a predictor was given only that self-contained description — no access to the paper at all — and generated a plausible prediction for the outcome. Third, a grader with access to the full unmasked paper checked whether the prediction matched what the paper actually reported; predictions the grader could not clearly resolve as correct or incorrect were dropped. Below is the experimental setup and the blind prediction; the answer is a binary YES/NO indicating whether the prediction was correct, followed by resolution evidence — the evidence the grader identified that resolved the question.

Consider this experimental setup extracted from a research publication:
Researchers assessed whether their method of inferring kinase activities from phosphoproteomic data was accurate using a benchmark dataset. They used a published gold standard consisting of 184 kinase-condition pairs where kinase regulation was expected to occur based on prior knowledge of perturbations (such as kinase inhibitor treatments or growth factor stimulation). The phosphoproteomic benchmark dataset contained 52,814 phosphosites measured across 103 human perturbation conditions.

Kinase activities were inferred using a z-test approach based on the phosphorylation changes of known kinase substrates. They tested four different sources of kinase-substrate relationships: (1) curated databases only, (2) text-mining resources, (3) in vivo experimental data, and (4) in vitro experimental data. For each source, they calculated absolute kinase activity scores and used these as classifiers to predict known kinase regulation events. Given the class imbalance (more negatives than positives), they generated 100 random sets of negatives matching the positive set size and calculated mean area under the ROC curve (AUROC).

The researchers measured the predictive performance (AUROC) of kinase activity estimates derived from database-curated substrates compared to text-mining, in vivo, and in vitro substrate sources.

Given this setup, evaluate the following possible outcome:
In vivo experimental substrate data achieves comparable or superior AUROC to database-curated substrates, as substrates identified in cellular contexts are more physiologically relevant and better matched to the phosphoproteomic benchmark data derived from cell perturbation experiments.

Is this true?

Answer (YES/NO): NO